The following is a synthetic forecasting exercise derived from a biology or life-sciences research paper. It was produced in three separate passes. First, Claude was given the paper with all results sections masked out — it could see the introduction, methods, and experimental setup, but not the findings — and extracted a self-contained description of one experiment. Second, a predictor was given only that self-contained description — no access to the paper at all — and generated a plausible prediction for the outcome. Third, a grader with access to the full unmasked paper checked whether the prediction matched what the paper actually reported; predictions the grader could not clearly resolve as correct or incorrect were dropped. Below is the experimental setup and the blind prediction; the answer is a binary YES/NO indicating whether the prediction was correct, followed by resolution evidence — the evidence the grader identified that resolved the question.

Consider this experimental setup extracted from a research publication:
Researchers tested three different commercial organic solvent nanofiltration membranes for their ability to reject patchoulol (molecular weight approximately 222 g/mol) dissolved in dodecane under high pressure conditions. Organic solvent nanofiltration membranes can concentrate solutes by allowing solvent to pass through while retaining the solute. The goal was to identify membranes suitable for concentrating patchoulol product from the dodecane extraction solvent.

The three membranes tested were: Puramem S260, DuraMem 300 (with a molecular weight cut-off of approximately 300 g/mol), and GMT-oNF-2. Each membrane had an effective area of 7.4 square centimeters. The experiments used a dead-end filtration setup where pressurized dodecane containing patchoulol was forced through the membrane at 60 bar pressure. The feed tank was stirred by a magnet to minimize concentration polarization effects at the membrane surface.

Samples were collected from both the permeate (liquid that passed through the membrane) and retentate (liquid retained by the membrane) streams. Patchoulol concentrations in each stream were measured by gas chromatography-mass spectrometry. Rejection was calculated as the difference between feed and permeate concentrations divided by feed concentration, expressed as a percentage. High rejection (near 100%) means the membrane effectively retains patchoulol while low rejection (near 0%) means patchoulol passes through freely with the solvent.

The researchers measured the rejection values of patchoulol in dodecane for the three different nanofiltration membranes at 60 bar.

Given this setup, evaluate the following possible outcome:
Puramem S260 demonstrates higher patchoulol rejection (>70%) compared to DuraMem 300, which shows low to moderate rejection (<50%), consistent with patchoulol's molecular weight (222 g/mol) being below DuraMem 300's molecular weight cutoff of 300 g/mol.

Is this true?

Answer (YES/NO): NO